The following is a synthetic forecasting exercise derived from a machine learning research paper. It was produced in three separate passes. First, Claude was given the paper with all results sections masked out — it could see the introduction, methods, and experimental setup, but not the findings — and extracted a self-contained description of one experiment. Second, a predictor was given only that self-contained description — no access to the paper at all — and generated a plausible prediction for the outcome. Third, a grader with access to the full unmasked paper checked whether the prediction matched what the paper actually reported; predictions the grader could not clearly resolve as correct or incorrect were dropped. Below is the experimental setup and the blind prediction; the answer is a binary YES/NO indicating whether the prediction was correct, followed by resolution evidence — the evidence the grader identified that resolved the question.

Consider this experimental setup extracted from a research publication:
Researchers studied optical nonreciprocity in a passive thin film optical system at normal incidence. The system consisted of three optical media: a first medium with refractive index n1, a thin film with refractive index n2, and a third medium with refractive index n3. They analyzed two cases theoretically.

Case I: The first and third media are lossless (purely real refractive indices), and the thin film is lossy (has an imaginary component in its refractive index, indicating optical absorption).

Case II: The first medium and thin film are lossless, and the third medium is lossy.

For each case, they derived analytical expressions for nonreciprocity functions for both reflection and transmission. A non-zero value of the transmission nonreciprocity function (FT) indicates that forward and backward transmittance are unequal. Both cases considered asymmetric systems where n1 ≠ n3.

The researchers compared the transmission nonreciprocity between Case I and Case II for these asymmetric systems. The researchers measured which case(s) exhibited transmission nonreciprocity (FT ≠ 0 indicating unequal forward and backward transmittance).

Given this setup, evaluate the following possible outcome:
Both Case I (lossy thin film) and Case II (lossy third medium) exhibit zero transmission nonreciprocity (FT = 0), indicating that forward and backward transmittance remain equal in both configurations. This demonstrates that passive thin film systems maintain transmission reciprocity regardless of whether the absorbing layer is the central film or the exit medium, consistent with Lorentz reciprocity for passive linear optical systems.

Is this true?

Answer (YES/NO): NO